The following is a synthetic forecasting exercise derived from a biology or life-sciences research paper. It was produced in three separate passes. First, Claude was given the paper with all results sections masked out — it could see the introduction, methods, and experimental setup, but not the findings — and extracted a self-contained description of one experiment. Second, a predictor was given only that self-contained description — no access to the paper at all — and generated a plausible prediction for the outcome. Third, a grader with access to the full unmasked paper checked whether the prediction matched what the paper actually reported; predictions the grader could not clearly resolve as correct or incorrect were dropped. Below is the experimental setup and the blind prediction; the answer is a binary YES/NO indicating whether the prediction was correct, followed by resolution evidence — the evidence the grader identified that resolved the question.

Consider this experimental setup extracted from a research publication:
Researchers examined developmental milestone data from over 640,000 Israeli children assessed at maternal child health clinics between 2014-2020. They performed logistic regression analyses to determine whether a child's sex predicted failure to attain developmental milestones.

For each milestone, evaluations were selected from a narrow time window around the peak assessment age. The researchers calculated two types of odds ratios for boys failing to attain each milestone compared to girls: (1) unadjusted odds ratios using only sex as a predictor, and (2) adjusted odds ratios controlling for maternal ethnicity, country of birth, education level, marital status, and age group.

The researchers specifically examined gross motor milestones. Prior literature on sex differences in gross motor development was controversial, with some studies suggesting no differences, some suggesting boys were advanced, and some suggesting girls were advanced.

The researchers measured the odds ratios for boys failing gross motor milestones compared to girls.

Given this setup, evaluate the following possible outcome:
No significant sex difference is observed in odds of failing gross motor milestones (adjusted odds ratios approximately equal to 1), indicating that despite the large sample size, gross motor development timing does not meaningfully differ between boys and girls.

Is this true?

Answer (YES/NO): NO